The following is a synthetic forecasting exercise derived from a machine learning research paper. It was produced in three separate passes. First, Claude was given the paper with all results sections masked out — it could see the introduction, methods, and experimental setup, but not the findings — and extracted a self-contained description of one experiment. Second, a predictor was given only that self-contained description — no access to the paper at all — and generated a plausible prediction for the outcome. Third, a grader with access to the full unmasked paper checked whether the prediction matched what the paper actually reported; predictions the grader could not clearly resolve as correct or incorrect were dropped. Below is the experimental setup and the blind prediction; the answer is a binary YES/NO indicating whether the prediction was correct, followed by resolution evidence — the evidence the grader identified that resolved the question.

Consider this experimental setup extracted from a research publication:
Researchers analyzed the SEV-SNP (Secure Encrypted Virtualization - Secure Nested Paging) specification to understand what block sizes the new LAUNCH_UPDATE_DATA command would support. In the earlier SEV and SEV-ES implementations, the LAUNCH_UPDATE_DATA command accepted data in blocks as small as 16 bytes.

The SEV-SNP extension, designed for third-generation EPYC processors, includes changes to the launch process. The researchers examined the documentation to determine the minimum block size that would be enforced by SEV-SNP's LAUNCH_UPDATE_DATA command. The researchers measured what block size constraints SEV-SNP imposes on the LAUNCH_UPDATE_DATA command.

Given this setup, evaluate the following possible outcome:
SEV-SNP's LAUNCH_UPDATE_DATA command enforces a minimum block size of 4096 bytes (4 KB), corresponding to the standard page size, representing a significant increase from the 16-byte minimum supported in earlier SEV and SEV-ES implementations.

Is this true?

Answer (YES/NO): YES